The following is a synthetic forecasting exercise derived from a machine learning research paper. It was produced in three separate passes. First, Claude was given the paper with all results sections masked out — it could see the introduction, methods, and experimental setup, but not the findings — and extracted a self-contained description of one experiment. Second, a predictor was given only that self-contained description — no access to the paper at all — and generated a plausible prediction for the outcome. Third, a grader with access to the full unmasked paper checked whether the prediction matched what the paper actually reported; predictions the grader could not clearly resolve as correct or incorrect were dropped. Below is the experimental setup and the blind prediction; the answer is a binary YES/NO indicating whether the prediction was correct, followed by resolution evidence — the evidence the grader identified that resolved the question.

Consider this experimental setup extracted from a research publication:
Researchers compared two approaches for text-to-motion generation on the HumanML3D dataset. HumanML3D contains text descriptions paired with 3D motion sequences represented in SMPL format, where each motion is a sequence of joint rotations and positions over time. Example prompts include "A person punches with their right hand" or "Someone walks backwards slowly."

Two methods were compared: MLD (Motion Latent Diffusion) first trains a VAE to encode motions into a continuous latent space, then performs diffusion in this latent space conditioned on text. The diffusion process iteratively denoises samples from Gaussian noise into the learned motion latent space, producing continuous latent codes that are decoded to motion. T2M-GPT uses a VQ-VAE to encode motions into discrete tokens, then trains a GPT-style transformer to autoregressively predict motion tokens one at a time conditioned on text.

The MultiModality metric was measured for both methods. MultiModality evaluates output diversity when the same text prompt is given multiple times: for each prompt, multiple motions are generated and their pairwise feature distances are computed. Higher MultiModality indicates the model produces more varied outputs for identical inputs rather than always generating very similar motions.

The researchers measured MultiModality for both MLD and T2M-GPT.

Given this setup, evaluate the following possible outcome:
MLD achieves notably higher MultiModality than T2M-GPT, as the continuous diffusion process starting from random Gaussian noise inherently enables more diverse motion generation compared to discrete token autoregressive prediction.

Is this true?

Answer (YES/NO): YES